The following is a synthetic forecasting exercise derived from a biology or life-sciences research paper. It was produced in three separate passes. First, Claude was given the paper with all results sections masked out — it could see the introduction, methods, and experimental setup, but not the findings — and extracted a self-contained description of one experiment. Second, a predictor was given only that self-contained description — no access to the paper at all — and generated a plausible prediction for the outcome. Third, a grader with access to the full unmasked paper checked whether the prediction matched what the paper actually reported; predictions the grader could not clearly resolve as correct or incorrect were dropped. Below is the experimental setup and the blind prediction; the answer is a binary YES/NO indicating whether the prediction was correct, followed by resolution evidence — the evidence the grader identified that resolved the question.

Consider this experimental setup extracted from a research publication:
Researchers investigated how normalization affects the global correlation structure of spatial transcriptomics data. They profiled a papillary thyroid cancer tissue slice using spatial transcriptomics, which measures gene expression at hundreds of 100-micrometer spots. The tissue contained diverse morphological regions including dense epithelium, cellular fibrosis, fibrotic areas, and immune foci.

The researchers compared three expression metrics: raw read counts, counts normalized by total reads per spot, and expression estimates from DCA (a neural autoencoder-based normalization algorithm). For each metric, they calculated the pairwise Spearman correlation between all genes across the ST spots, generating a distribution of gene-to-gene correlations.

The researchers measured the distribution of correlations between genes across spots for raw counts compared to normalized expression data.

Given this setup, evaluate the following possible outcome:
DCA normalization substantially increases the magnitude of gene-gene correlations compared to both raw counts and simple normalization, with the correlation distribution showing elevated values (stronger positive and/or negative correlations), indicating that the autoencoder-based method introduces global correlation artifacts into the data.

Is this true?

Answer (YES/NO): NO